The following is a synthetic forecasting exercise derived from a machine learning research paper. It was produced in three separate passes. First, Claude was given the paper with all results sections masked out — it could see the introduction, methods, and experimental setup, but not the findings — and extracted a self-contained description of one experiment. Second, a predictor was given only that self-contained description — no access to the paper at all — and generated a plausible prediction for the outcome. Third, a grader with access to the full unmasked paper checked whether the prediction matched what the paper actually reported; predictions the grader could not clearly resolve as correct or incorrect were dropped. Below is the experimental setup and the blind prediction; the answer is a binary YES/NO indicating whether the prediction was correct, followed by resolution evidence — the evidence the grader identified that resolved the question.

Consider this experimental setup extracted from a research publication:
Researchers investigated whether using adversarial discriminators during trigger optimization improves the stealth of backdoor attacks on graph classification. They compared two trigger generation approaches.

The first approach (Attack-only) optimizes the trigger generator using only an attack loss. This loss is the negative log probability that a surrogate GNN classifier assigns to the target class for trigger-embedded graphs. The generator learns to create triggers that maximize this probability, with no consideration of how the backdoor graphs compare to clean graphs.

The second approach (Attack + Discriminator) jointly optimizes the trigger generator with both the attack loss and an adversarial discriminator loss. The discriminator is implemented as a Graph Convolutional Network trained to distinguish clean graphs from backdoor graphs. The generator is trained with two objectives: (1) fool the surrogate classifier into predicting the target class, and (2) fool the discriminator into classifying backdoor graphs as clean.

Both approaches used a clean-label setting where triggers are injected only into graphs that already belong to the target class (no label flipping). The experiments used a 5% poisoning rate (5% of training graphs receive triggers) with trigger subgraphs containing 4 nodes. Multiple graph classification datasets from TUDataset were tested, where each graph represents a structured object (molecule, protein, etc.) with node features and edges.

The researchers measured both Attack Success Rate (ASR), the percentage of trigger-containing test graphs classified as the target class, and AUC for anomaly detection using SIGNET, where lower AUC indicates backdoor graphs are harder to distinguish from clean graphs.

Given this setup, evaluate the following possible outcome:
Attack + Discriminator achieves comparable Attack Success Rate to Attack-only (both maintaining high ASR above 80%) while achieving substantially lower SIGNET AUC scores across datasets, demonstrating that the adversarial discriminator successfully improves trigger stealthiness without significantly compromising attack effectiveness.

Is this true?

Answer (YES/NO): NO